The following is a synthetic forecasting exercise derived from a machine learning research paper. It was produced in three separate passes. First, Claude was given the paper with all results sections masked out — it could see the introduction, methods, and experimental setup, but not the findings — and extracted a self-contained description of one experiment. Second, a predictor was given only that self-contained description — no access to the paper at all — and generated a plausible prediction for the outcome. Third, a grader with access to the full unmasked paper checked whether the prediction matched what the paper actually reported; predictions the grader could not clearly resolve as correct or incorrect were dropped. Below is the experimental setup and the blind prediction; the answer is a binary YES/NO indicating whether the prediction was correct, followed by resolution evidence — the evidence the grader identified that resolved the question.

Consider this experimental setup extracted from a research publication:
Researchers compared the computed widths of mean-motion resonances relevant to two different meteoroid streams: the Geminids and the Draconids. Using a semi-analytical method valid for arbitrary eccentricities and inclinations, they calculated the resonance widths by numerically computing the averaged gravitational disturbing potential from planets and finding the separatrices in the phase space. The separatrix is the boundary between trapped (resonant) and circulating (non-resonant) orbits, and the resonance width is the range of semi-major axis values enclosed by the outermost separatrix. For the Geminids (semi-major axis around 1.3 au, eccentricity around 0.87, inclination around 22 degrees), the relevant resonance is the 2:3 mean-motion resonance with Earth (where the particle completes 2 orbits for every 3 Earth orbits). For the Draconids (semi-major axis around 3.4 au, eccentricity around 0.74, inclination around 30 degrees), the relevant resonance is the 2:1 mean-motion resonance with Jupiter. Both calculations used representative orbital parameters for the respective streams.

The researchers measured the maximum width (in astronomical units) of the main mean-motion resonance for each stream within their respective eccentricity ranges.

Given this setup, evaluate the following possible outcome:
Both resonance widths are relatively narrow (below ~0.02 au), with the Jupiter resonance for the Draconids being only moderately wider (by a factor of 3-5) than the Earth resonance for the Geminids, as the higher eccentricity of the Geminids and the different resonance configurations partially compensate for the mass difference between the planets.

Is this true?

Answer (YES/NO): NO